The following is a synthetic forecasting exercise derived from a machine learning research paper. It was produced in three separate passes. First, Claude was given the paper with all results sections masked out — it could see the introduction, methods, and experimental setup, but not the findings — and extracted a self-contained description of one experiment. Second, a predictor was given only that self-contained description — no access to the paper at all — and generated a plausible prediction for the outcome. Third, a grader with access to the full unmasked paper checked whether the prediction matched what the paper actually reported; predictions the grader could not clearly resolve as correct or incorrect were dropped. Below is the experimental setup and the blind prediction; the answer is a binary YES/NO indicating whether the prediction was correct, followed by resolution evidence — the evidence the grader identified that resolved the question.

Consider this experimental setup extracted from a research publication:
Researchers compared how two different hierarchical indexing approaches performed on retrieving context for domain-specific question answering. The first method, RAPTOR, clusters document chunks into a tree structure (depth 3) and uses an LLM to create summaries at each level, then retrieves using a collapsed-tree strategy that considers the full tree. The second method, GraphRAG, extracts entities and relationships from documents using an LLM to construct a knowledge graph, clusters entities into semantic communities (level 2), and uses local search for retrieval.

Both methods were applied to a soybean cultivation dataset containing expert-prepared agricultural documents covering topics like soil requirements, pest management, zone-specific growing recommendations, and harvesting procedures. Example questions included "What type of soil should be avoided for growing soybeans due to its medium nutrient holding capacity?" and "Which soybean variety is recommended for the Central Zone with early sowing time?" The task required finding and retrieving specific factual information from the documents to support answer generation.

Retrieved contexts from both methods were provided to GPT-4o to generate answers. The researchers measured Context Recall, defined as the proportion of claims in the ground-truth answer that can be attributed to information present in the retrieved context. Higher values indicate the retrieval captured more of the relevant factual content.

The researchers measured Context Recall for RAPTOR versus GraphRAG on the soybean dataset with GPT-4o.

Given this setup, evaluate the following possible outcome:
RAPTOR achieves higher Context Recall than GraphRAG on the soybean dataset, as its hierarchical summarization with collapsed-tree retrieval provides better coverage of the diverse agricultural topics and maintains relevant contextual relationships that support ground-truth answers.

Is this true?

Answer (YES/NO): YES